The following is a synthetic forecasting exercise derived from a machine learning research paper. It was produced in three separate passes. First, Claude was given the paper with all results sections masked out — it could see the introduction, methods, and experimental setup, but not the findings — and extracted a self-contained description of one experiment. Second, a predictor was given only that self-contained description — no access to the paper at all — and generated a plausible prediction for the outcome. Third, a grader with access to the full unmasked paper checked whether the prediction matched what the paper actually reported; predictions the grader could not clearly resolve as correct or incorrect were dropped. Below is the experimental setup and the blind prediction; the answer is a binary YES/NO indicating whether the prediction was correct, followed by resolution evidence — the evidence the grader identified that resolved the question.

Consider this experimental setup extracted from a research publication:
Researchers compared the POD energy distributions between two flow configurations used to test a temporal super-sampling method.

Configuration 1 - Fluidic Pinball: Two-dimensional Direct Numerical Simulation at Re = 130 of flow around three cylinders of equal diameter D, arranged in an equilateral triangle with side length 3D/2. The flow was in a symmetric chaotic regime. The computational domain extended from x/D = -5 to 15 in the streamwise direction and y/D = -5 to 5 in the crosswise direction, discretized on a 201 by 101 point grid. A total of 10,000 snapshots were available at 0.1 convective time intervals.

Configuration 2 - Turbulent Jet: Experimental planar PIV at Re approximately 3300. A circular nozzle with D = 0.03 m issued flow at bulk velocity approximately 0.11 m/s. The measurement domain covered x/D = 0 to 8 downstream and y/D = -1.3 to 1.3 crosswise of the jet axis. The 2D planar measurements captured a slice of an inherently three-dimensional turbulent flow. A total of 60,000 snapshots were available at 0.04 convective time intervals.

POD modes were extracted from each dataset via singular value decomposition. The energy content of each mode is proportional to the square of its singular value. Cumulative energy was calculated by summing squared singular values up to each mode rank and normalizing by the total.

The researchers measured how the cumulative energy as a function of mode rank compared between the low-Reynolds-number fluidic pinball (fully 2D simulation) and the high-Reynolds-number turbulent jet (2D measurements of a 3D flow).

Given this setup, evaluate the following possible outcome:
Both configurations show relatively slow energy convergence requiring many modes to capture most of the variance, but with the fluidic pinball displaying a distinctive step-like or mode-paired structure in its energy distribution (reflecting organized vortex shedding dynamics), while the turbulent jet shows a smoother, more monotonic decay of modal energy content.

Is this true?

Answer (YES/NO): NO